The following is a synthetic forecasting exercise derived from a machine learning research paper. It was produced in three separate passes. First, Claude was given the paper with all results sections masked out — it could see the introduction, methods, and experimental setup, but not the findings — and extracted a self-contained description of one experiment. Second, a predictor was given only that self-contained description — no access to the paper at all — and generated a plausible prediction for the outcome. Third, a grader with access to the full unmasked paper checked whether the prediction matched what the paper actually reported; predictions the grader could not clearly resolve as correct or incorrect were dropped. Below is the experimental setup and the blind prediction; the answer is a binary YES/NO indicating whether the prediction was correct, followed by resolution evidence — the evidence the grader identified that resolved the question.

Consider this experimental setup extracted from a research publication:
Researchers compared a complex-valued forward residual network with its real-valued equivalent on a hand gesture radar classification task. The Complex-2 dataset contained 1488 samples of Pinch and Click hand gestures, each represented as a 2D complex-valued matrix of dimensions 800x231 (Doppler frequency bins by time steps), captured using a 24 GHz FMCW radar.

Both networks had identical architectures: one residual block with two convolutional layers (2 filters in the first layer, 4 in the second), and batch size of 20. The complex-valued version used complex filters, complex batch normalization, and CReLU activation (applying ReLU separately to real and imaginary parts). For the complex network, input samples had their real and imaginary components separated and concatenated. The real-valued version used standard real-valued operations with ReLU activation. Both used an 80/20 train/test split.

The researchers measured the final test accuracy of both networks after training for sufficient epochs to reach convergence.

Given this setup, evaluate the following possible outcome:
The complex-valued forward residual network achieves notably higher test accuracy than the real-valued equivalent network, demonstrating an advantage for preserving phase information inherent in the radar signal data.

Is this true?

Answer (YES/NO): NO